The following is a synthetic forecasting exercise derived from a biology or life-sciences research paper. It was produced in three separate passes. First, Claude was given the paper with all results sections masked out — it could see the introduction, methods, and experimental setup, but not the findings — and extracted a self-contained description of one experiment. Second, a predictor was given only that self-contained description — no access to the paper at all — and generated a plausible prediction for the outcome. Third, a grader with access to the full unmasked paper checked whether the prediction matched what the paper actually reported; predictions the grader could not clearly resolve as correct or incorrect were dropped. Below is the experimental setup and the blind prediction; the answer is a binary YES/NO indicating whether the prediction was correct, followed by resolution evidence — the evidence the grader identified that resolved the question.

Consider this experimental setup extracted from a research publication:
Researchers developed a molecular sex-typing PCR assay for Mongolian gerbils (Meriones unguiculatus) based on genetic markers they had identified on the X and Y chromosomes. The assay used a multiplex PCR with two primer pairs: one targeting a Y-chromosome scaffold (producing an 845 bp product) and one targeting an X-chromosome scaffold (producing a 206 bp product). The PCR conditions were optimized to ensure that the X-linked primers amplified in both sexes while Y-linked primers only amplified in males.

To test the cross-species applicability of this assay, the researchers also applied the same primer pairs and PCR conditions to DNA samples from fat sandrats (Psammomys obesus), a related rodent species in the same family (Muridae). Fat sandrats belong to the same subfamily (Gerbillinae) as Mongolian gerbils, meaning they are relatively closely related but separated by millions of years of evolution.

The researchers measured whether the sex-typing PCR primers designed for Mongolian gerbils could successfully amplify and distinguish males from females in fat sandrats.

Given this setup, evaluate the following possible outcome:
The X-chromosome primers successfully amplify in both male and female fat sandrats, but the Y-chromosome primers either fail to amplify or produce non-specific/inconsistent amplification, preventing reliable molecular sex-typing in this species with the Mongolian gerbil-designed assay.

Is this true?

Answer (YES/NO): NO